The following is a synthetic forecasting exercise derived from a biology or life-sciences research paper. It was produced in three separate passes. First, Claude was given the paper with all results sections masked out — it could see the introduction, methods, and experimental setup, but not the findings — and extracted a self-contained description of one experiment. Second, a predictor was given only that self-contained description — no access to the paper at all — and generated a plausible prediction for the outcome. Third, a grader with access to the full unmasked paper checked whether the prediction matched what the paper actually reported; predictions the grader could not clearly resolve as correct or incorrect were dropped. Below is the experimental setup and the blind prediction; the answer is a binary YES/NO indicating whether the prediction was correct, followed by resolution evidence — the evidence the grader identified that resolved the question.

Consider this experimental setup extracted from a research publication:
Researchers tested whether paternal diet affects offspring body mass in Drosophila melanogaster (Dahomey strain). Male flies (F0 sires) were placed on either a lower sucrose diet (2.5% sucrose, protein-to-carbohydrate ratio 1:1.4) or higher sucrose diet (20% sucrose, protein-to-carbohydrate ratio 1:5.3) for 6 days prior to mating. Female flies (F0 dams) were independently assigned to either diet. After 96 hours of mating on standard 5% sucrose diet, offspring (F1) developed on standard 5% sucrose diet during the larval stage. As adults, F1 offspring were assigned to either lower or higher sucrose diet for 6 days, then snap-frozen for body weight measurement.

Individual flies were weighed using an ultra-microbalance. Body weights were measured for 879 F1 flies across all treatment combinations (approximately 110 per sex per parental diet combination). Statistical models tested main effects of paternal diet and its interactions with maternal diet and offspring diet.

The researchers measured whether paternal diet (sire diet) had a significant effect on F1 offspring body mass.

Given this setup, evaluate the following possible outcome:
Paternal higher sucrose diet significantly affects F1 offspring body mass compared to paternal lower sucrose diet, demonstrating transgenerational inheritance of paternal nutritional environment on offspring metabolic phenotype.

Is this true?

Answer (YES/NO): NO